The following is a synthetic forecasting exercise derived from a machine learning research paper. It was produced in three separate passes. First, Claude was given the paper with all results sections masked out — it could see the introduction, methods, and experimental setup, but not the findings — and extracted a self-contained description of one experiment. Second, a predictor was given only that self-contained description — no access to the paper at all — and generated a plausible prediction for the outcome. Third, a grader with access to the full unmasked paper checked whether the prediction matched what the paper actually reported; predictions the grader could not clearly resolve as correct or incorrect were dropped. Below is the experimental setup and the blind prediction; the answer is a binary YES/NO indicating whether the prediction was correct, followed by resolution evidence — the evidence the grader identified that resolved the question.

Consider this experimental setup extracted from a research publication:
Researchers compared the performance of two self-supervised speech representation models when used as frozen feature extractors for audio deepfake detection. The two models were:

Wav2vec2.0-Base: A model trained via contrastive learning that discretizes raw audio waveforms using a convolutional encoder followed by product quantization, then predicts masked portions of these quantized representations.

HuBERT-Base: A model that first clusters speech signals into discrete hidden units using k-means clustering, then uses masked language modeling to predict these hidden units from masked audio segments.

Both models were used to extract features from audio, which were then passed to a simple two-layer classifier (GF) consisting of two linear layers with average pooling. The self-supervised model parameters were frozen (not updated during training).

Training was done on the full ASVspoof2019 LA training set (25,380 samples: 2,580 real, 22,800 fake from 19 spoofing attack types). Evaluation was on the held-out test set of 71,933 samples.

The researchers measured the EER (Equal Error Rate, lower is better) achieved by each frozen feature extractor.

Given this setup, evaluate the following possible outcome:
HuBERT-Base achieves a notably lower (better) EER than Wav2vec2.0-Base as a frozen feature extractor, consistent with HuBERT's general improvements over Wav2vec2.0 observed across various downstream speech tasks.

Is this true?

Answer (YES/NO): NO